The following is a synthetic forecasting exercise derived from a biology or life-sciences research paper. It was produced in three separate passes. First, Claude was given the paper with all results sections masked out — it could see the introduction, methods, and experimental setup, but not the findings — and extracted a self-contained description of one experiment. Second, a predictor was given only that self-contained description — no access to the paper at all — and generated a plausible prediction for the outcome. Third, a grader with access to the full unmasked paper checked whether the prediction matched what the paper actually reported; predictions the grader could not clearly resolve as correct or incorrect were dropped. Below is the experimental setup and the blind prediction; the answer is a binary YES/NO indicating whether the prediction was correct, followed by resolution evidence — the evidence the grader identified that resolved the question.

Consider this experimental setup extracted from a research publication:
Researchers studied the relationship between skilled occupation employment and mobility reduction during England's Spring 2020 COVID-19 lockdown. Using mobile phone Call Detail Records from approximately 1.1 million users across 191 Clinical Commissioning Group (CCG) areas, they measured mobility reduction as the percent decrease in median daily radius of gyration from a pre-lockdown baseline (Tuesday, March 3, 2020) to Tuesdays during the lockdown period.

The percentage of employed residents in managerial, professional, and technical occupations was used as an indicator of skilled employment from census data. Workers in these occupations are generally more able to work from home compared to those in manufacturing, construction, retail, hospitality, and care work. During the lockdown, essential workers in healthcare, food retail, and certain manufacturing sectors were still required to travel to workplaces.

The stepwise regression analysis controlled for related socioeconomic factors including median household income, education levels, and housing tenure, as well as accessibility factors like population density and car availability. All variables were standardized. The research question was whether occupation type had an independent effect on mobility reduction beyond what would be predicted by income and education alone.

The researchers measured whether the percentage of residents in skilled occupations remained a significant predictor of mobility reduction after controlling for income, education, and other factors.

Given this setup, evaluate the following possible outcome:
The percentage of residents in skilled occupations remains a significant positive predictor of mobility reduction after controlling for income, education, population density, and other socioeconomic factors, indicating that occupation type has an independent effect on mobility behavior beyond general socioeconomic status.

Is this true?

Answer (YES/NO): NO